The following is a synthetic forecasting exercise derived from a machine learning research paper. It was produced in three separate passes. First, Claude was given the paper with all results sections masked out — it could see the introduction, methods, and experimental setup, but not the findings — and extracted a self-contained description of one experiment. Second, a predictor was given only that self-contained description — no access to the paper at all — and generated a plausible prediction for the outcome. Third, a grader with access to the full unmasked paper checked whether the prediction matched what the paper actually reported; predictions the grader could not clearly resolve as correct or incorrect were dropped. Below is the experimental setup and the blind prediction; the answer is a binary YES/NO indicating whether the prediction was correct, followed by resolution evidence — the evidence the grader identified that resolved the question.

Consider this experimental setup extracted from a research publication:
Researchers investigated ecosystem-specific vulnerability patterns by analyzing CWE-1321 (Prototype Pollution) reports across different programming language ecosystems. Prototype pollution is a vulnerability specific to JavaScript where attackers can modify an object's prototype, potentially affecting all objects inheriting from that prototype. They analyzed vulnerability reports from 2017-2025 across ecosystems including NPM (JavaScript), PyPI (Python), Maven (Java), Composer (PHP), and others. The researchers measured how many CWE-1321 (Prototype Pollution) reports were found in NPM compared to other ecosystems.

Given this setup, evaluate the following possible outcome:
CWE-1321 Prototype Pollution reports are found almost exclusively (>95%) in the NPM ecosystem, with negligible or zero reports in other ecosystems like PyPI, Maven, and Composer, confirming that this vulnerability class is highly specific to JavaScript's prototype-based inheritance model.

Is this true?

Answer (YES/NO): YES